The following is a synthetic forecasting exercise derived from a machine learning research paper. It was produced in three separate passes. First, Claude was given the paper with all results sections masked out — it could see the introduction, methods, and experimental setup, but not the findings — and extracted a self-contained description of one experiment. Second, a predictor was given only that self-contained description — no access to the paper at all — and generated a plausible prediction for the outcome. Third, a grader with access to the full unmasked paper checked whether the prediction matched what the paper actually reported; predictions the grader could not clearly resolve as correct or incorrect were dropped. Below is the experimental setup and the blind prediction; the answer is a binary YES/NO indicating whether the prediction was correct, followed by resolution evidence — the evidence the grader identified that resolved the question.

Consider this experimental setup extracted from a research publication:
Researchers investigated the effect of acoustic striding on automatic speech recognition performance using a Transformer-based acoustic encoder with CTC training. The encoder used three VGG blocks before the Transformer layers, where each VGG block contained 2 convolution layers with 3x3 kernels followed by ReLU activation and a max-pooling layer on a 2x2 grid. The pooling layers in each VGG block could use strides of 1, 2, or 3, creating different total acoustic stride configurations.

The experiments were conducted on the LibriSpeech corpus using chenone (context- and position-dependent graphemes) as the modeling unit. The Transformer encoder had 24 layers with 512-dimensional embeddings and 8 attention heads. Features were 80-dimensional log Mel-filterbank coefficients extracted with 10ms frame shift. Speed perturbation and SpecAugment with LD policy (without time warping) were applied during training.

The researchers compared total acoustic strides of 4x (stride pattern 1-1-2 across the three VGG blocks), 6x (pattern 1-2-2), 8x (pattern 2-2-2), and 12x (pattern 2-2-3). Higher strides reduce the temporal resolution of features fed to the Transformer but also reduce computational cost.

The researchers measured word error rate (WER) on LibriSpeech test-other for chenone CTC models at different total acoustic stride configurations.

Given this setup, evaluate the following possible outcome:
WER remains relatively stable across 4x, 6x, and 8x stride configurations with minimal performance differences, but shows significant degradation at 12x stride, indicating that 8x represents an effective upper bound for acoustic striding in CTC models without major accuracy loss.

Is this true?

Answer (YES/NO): NO